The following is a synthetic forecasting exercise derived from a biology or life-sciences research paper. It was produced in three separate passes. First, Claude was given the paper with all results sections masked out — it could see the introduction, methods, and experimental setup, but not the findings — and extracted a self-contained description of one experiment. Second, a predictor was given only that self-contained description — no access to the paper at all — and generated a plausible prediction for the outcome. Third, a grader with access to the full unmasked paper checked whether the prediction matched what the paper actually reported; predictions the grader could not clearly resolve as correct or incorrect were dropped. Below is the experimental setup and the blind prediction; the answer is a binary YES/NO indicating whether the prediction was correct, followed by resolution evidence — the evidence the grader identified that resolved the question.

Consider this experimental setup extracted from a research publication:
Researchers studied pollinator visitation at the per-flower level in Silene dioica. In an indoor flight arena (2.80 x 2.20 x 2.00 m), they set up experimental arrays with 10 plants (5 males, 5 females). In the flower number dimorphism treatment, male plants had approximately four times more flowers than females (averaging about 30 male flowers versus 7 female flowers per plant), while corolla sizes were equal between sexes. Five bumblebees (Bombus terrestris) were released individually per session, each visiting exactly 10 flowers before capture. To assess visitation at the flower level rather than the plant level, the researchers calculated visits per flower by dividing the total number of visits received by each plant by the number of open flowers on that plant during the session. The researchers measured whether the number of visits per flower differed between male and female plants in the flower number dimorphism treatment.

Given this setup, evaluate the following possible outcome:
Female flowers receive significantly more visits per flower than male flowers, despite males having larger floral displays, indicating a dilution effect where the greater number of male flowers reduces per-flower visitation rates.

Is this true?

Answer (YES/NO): YES